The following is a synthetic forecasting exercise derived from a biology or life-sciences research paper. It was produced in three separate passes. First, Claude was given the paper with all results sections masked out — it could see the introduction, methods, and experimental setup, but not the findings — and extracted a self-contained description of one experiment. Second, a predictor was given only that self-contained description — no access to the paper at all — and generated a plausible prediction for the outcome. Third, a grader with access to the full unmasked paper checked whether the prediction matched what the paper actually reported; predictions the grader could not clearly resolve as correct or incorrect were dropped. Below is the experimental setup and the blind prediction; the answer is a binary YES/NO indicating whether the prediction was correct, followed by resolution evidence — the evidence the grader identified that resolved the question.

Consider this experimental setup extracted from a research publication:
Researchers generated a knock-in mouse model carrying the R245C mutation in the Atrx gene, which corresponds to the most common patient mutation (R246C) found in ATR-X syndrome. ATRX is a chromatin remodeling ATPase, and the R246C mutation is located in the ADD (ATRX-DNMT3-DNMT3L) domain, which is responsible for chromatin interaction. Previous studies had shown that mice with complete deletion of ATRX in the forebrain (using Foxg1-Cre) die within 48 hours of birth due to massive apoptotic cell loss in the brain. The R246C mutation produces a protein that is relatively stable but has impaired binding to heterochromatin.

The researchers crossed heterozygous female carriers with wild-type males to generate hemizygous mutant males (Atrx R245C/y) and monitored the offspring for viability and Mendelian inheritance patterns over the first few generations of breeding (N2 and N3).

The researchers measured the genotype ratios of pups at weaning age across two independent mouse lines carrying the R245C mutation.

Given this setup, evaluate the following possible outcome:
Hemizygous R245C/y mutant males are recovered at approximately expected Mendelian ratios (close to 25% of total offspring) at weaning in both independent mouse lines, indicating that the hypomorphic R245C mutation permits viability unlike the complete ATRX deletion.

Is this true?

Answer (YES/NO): YES